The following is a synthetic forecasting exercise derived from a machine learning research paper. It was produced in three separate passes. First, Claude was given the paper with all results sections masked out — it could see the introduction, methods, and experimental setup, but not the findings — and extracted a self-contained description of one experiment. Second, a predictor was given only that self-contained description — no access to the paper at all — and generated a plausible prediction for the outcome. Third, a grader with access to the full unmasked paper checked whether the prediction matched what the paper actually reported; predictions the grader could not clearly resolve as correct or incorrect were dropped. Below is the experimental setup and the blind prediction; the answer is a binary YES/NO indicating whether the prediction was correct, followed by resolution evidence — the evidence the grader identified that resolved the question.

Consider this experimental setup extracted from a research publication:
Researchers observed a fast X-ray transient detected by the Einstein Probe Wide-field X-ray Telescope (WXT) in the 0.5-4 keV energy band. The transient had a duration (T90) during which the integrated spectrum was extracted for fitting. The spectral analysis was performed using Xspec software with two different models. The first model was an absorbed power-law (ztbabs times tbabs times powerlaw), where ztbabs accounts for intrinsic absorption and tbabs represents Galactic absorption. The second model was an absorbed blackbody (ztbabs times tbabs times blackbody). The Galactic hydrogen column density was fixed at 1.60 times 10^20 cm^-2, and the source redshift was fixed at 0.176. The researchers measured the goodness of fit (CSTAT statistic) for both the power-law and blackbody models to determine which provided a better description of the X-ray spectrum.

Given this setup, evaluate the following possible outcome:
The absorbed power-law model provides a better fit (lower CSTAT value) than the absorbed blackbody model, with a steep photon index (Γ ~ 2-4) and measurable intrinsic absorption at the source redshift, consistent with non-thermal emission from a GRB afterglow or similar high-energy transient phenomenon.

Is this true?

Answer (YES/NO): NO